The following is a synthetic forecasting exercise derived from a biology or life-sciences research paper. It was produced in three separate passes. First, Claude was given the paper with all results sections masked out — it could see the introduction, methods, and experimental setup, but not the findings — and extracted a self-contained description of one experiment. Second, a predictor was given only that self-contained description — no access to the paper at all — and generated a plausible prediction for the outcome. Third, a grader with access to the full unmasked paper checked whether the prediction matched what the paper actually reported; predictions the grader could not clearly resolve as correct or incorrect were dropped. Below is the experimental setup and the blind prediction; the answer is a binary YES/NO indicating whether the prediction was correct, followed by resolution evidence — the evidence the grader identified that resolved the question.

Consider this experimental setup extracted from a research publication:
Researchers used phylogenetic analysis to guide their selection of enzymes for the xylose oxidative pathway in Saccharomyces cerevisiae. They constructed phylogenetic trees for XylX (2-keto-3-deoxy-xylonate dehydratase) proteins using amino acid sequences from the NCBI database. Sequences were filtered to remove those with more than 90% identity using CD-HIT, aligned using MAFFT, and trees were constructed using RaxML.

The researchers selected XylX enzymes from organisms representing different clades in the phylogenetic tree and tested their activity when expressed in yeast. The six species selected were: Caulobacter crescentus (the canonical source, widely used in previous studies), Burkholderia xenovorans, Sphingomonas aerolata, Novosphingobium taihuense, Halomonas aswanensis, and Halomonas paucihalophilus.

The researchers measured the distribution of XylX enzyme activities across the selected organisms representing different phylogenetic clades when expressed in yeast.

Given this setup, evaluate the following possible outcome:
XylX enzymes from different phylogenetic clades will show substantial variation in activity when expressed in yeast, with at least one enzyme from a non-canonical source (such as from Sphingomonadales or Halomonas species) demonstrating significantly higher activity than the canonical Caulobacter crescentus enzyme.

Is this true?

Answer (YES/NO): NO